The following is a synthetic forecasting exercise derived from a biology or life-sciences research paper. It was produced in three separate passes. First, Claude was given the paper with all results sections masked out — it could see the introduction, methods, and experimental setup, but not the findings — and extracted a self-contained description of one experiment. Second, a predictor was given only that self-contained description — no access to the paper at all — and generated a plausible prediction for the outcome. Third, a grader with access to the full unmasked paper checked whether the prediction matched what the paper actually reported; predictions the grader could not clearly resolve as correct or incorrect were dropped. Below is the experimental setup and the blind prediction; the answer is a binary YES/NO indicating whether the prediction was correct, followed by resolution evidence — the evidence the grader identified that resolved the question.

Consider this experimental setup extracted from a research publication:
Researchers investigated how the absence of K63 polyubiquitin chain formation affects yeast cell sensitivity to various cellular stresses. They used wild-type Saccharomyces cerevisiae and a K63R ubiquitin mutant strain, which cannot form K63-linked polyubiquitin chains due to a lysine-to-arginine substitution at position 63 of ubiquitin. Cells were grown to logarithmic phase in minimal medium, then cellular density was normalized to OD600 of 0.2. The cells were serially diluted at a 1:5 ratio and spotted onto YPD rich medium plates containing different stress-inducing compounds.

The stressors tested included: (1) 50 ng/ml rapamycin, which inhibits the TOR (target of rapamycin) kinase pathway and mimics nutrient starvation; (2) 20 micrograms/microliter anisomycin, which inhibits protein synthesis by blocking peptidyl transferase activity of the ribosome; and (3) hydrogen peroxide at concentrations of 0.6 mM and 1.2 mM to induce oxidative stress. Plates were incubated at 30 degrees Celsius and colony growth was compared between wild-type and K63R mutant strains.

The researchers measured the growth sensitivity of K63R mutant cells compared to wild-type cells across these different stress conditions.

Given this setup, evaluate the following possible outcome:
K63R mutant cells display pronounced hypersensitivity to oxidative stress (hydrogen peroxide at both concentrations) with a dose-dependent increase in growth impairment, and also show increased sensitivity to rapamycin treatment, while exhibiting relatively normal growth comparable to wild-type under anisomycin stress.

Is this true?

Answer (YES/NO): NO